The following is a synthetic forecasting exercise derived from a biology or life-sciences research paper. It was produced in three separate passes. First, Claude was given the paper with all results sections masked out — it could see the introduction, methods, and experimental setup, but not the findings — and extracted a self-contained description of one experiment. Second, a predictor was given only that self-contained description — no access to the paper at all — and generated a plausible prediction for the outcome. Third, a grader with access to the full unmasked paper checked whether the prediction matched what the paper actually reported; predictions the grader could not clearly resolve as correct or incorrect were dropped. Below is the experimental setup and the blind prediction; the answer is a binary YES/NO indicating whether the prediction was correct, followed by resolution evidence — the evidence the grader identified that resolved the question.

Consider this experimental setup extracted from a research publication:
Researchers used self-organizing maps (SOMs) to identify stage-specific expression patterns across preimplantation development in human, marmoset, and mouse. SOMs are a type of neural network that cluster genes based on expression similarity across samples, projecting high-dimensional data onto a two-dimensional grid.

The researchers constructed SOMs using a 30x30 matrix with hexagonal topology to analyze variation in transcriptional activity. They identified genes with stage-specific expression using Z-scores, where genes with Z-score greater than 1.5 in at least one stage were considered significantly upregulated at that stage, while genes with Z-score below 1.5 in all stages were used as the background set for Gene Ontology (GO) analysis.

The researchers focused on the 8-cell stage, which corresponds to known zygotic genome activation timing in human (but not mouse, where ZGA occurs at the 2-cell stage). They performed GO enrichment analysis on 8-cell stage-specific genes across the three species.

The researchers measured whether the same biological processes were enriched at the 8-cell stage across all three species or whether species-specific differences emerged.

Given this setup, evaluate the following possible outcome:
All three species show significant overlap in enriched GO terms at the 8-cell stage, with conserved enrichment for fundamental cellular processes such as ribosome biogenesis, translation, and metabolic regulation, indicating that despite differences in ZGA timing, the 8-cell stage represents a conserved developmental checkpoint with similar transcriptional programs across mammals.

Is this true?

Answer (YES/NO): NO